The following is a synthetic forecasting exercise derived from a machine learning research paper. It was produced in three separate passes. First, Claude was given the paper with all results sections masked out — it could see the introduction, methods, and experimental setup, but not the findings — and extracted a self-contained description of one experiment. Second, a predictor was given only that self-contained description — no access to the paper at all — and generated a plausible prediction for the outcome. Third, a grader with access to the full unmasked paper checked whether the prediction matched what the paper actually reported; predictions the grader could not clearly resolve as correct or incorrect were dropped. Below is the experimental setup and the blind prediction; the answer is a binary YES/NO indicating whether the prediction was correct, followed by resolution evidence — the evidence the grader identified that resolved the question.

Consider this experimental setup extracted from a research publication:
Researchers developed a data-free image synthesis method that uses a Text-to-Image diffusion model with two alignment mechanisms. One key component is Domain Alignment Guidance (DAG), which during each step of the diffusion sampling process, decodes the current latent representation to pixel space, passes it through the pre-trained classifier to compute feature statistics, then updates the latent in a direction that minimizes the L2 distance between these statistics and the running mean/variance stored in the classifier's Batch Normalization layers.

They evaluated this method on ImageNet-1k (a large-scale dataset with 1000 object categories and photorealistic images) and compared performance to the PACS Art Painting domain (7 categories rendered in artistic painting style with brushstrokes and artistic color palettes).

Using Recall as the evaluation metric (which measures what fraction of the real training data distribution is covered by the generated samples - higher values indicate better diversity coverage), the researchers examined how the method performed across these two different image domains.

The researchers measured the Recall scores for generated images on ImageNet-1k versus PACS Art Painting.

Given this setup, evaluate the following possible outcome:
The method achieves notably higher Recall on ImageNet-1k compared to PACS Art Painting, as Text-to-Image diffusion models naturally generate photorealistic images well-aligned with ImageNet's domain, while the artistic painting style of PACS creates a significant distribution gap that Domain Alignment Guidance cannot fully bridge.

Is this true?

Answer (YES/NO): YES